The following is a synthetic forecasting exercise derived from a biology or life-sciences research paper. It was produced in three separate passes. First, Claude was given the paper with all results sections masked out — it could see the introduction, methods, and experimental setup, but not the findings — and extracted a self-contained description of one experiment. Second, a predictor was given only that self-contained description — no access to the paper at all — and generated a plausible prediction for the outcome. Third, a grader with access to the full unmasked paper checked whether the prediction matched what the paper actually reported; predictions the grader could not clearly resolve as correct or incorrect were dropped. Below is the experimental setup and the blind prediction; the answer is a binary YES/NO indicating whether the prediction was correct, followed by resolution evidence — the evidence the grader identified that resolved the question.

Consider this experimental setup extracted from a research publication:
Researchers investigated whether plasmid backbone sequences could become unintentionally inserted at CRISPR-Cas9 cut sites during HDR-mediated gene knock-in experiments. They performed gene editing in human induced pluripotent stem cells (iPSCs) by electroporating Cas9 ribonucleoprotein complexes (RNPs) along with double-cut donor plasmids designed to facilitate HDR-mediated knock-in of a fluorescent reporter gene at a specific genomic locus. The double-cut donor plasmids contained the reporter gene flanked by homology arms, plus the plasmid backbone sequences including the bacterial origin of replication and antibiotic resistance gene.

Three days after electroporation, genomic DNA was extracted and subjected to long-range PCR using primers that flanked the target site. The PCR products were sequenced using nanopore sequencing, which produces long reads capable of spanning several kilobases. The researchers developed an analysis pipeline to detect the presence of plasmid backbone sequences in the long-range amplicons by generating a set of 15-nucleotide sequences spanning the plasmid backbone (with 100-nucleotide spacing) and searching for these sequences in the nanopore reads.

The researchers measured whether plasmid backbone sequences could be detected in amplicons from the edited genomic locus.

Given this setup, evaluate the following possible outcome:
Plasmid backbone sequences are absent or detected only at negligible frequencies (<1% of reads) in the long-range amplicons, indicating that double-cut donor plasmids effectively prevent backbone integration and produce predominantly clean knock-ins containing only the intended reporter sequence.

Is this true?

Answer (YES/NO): NO